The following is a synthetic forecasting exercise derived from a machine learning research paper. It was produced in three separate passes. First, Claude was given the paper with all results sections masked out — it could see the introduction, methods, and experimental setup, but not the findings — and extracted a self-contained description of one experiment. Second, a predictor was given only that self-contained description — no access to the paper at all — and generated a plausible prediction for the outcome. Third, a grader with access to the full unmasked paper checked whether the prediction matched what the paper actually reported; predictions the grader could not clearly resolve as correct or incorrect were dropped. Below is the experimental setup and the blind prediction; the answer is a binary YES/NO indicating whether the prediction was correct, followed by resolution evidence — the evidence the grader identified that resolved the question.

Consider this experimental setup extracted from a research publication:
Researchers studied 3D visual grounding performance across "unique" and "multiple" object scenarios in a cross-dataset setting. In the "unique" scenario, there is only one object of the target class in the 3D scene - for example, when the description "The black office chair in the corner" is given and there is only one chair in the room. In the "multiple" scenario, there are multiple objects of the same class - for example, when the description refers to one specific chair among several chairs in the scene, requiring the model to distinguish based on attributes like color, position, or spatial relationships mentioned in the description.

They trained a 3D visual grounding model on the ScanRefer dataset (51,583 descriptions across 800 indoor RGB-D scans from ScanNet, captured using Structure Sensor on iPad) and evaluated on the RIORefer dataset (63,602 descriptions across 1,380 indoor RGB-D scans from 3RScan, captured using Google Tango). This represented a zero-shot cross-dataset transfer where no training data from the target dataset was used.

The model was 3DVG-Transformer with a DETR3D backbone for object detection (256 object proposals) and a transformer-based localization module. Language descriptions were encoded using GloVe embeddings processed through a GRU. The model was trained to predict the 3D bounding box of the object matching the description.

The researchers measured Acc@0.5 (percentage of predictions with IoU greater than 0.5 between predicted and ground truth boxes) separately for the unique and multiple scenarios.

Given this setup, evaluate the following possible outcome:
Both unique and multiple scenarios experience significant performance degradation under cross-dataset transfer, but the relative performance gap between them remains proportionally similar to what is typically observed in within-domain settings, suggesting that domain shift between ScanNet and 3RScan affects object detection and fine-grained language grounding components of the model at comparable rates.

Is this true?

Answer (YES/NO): YES